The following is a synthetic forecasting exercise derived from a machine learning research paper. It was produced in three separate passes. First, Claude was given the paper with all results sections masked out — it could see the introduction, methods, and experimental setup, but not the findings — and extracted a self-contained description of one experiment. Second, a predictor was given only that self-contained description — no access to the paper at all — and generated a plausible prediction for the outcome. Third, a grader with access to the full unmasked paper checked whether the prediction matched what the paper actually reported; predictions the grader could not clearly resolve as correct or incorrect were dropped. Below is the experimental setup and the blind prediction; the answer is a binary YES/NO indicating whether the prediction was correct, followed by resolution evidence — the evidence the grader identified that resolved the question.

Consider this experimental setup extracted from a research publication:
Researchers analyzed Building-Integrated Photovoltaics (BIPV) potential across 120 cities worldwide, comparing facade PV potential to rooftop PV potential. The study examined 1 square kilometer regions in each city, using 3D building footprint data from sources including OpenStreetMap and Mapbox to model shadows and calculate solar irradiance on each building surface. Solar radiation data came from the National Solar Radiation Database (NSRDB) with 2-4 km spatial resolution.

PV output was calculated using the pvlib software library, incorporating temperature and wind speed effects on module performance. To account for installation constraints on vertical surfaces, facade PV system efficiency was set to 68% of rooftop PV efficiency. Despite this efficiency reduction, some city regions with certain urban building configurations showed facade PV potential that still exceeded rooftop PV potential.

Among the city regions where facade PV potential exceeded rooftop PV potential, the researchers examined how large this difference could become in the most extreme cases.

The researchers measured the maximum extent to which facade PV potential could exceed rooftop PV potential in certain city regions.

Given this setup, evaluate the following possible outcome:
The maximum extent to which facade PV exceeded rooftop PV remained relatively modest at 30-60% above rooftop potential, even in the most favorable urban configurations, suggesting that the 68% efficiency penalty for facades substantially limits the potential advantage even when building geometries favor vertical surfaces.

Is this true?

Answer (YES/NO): NO